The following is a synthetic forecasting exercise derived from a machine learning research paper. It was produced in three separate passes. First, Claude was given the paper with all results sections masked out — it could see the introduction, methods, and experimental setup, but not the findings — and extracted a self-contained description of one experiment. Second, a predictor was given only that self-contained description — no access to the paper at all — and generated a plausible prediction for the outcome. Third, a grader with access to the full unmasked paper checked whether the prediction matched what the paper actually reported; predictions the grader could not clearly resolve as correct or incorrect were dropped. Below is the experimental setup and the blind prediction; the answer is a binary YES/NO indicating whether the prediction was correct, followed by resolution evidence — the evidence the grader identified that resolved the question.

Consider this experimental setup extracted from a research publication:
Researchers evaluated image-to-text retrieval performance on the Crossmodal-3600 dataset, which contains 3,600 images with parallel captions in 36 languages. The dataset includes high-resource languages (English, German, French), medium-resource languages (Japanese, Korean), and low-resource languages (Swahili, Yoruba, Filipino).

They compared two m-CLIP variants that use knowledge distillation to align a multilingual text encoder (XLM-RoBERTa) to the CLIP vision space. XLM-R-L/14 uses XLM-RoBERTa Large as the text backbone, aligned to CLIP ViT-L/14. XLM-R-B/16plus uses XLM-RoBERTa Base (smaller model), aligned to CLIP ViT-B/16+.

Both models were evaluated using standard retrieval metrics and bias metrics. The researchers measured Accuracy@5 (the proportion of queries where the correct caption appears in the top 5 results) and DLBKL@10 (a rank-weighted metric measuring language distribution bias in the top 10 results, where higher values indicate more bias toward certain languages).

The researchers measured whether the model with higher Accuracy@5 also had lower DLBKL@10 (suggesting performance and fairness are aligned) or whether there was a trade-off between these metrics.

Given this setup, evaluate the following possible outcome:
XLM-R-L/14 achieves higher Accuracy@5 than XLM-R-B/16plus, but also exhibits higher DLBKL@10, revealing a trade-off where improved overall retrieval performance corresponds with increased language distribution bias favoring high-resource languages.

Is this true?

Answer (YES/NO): NO